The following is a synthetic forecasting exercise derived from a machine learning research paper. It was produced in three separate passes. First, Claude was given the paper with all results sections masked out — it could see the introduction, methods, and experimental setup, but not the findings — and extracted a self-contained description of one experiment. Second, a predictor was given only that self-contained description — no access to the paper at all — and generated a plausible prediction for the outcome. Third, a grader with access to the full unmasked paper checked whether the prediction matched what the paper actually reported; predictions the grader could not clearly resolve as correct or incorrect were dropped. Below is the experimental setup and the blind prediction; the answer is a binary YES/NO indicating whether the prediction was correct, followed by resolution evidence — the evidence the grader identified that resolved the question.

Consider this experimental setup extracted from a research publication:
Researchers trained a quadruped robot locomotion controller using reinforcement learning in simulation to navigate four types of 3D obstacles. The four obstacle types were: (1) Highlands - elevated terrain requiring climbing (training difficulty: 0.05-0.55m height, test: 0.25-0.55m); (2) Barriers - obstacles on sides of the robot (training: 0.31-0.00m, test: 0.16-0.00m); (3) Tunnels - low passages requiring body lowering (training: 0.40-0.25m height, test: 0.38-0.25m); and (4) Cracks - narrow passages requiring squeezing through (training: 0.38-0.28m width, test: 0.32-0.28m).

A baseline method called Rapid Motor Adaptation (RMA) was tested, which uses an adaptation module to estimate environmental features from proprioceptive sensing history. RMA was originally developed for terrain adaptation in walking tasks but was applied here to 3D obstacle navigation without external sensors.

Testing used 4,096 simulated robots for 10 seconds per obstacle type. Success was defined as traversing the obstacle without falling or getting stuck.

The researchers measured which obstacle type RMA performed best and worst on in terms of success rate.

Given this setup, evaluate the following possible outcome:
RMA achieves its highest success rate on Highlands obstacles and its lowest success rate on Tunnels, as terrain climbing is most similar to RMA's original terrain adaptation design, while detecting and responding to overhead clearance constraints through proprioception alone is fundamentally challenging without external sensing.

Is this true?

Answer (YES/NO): NO